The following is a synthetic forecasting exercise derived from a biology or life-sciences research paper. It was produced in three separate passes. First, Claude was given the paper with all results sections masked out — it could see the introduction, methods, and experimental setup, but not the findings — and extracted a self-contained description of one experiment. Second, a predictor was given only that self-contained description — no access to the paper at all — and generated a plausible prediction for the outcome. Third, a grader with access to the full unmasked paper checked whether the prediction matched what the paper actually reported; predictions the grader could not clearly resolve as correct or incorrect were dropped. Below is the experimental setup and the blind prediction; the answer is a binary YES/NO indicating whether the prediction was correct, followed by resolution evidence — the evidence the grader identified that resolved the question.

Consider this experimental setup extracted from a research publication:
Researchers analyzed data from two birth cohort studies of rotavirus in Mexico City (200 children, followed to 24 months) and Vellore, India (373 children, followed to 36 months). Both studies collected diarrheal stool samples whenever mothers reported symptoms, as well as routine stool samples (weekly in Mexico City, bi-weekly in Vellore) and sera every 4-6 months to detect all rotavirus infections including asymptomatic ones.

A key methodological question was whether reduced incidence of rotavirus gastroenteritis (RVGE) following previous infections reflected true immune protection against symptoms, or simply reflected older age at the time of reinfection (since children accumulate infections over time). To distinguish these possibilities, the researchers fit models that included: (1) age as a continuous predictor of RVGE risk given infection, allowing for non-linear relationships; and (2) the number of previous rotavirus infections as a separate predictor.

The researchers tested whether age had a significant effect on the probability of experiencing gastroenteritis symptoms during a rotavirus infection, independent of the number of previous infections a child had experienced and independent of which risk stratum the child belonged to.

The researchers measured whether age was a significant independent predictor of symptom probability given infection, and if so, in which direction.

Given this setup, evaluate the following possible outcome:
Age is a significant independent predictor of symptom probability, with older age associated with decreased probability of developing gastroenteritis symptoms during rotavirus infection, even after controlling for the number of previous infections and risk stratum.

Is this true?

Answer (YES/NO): YES